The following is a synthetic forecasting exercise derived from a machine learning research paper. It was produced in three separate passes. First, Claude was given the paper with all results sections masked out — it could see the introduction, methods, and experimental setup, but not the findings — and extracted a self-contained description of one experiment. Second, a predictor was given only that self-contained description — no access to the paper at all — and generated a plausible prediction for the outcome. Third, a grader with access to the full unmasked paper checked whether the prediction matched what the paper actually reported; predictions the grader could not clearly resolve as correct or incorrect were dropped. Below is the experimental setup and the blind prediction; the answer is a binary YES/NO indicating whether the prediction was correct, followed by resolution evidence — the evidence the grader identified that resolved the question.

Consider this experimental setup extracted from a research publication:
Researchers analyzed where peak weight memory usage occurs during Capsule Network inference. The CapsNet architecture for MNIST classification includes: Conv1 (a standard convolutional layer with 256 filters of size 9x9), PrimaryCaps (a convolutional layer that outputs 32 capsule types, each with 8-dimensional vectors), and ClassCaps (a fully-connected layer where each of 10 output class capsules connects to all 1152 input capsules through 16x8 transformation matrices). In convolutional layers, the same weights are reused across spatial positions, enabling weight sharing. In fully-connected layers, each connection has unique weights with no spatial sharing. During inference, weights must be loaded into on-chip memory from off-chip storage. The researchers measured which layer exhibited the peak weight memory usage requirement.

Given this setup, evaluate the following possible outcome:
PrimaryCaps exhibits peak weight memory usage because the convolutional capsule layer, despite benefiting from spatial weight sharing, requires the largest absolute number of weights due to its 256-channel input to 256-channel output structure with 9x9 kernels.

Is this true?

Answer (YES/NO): NO